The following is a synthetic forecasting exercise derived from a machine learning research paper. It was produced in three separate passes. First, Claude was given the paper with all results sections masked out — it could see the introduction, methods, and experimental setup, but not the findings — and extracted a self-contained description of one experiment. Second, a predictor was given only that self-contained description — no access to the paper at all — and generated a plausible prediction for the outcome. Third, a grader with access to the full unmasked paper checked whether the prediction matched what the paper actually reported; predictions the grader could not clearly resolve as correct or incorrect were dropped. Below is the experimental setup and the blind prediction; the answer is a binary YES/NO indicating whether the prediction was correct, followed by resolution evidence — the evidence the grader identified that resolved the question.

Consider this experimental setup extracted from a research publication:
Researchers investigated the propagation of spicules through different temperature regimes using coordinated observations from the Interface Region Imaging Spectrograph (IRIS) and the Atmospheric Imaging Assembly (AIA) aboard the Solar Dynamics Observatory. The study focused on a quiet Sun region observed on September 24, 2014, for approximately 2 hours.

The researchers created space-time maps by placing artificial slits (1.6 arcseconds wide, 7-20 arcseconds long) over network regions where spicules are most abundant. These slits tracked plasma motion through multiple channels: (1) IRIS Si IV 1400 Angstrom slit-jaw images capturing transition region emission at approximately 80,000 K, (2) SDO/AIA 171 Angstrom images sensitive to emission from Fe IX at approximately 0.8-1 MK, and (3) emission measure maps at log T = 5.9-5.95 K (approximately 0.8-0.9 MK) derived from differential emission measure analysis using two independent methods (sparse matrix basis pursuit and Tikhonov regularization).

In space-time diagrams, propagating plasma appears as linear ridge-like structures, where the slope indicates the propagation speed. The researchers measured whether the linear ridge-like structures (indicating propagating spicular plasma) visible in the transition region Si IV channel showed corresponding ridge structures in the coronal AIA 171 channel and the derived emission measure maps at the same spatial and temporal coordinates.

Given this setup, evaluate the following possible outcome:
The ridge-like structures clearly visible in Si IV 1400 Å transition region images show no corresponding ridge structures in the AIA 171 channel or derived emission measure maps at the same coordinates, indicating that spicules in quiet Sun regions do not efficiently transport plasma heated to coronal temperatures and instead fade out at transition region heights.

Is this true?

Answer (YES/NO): NO